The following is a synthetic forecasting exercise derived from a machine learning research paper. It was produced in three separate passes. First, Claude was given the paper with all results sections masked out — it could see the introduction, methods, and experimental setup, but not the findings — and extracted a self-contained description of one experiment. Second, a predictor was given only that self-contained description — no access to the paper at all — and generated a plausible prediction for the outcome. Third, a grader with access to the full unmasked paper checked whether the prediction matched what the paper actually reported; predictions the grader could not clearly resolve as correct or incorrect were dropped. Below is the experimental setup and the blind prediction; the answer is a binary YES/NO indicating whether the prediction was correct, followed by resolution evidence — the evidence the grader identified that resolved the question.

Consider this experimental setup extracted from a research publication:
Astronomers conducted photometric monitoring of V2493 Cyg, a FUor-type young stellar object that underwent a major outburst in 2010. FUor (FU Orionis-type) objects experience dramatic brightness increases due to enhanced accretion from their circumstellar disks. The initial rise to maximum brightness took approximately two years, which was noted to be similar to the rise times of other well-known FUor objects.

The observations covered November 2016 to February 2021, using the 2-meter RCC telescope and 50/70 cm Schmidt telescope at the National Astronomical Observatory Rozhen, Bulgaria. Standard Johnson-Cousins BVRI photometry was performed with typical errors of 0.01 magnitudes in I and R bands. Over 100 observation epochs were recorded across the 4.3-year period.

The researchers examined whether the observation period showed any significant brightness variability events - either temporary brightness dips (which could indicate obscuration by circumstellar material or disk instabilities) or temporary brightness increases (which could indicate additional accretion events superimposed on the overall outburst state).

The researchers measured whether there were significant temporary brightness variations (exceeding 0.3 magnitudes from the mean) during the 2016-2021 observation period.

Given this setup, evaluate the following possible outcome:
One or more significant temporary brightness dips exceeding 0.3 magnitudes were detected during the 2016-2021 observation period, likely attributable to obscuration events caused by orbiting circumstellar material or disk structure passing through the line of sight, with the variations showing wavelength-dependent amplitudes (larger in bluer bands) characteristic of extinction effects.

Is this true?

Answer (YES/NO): NO